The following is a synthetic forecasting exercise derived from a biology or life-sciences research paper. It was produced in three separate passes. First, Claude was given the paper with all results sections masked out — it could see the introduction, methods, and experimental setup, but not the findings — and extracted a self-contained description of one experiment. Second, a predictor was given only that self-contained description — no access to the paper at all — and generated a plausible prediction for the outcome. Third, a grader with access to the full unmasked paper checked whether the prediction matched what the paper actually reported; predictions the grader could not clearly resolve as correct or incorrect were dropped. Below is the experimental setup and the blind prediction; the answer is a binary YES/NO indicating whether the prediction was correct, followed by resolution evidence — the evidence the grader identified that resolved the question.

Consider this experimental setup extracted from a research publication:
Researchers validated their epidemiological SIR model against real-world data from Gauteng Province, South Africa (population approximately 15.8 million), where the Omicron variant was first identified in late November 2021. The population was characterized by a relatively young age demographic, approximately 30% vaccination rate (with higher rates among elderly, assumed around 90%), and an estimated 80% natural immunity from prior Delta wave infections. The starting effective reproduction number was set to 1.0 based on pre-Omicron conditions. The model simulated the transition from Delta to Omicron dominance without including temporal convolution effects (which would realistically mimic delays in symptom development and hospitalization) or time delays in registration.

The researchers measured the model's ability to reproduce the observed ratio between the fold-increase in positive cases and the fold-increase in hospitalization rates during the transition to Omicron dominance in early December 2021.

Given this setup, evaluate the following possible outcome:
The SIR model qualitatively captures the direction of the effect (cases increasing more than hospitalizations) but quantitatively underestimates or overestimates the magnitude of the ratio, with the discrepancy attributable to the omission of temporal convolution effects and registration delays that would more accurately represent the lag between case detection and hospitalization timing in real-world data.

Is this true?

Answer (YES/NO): NO